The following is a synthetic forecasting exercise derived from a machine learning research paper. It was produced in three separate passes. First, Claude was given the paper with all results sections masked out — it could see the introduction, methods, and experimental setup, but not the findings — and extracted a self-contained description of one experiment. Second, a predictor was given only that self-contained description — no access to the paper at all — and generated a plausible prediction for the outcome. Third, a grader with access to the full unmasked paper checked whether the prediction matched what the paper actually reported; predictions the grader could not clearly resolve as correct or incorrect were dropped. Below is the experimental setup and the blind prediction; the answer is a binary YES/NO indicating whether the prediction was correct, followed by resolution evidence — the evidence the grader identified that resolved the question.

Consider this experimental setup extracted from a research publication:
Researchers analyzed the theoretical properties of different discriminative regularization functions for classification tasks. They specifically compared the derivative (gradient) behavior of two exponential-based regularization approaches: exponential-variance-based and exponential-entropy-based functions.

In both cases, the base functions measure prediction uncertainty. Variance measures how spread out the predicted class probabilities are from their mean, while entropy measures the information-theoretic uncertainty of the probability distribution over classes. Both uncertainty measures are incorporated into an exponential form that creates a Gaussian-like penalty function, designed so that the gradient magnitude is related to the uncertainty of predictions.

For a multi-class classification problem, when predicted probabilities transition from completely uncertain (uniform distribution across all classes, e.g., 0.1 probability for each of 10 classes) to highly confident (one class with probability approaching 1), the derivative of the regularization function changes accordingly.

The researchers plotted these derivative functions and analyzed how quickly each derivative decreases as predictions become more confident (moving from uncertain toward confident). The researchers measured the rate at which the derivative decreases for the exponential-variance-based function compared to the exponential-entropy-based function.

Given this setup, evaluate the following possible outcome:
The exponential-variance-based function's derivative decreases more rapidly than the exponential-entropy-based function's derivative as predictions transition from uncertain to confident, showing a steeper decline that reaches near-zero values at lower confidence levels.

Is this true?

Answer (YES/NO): YES